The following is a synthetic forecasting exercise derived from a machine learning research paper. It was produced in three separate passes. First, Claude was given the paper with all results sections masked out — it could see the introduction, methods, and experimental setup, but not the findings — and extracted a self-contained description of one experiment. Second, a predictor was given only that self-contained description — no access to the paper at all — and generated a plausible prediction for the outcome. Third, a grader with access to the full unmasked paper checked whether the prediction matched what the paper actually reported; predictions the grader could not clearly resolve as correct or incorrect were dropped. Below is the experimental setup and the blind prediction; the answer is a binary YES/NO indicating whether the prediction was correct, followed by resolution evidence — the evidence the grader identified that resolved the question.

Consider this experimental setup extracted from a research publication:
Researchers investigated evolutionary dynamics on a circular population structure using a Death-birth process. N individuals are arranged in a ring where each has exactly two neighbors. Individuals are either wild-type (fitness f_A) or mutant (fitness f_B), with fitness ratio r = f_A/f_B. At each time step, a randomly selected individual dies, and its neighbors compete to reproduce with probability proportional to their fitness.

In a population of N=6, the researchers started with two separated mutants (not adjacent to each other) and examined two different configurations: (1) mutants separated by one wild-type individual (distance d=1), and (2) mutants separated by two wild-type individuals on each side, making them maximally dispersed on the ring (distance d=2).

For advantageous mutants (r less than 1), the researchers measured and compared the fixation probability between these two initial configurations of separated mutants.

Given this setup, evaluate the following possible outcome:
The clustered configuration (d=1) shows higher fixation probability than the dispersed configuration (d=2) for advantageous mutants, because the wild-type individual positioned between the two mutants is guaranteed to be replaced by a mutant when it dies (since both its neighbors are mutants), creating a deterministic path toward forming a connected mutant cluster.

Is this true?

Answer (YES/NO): NO